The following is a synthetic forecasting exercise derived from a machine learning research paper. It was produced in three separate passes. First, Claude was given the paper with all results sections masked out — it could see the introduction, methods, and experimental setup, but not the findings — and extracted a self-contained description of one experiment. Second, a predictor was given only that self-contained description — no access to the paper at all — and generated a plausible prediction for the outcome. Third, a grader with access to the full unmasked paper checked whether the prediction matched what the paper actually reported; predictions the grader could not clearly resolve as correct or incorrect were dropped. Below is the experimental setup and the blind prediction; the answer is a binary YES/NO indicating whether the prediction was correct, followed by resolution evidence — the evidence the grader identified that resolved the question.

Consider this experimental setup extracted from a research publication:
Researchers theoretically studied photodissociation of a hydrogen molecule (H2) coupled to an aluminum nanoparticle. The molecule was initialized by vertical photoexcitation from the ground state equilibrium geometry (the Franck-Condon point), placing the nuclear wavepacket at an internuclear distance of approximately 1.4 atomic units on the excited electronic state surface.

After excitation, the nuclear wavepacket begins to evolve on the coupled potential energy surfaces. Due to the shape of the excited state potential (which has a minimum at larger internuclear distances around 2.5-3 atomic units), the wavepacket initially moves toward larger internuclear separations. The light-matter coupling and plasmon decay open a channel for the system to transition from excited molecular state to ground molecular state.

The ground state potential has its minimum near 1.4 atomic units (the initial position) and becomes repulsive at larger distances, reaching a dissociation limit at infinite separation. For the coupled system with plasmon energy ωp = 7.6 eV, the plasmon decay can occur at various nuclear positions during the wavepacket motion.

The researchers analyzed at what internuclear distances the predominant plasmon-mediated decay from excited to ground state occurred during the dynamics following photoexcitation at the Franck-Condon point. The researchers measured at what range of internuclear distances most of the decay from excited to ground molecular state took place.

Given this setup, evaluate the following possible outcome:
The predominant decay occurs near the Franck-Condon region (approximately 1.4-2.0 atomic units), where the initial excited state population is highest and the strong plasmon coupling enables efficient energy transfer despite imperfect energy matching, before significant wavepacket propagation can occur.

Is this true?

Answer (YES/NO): NO